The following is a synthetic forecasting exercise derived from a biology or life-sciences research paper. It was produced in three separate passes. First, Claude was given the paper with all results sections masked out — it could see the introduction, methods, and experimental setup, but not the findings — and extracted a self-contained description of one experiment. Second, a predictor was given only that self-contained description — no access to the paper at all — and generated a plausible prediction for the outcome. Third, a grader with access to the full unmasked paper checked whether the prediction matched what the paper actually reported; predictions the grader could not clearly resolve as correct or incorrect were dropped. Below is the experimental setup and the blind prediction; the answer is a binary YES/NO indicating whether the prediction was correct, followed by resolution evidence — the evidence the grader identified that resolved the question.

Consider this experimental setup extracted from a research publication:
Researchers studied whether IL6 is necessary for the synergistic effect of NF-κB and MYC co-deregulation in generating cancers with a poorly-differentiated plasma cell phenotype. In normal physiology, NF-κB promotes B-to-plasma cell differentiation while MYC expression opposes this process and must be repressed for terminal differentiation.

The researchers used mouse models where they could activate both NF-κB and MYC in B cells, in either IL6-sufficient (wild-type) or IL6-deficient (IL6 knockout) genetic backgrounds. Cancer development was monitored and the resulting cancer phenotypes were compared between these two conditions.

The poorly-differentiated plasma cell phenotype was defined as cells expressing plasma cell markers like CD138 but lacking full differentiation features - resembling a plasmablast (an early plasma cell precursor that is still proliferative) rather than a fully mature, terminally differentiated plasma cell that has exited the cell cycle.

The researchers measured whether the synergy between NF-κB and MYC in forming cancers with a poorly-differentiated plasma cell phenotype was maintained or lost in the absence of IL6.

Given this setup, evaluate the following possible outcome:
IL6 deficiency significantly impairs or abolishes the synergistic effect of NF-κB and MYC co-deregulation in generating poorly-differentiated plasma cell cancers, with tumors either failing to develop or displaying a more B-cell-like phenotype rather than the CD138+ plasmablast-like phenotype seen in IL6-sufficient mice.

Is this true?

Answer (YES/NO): NO